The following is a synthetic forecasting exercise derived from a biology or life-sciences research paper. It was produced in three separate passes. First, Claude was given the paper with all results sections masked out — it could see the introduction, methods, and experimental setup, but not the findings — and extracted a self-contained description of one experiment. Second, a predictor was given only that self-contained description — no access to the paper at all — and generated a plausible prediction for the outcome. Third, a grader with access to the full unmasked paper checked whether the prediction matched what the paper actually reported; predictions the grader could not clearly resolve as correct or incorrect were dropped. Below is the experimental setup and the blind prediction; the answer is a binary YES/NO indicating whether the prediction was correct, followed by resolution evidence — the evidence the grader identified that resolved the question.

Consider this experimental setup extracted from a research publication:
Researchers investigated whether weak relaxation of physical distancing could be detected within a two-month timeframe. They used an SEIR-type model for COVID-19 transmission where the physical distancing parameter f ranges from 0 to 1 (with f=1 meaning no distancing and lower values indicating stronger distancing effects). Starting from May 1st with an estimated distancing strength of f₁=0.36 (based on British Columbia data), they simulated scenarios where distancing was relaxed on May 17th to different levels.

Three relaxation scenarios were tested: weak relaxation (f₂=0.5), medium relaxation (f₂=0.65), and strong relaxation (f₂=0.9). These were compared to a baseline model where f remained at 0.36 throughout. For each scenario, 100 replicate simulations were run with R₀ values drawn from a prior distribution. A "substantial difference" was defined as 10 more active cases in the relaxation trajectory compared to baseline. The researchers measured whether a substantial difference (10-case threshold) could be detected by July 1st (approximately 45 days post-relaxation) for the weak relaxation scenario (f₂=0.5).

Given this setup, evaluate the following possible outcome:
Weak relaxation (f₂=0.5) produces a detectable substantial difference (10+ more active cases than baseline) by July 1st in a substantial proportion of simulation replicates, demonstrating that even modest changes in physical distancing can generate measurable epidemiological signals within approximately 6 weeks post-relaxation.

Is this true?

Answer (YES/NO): NO